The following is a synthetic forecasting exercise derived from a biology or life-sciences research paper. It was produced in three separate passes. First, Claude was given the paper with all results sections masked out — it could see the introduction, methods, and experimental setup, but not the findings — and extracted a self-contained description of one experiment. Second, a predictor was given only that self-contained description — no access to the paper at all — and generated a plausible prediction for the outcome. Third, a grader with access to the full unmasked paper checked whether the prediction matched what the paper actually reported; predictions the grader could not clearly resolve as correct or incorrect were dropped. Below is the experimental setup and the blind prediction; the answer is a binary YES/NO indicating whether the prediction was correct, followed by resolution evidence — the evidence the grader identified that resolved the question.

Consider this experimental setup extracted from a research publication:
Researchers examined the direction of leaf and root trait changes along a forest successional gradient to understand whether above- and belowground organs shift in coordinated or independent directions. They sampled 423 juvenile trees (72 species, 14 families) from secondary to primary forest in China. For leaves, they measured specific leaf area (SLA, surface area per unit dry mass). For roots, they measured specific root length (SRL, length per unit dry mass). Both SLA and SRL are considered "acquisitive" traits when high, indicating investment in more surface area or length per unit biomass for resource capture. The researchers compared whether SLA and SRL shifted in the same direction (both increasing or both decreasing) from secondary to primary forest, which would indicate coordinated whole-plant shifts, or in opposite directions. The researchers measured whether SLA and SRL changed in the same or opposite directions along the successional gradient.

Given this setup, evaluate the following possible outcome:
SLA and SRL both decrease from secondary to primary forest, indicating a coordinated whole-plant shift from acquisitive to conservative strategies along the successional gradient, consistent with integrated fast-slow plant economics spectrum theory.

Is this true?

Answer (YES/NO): YES